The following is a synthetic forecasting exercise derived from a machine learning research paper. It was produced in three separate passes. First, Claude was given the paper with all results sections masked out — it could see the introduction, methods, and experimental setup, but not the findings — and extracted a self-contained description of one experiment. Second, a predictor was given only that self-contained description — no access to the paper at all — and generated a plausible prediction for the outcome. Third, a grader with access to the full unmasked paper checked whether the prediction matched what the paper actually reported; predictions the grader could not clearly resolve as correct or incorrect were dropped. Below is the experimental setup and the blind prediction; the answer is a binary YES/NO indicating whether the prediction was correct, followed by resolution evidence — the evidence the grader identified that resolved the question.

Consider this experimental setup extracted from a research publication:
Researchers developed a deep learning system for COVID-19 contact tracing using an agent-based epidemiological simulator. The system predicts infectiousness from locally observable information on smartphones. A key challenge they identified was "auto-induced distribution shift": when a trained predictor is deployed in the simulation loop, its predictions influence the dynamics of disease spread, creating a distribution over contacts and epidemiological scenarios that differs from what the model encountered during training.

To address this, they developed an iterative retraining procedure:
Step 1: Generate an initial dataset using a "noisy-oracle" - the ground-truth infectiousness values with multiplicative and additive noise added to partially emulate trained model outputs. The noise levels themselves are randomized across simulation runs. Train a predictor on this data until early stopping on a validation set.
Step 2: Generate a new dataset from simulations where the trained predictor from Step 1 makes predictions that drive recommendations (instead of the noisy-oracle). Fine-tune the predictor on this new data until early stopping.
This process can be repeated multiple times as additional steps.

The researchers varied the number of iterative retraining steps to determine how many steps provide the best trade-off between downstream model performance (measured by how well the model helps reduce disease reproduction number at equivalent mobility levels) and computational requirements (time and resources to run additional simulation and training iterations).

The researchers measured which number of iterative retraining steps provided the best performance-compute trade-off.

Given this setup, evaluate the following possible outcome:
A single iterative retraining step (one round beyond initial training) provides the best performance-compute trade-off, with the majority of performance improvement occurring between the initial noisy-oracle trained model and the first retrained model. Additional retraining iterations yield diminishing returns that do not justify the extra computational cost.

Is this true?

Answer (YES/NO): NO